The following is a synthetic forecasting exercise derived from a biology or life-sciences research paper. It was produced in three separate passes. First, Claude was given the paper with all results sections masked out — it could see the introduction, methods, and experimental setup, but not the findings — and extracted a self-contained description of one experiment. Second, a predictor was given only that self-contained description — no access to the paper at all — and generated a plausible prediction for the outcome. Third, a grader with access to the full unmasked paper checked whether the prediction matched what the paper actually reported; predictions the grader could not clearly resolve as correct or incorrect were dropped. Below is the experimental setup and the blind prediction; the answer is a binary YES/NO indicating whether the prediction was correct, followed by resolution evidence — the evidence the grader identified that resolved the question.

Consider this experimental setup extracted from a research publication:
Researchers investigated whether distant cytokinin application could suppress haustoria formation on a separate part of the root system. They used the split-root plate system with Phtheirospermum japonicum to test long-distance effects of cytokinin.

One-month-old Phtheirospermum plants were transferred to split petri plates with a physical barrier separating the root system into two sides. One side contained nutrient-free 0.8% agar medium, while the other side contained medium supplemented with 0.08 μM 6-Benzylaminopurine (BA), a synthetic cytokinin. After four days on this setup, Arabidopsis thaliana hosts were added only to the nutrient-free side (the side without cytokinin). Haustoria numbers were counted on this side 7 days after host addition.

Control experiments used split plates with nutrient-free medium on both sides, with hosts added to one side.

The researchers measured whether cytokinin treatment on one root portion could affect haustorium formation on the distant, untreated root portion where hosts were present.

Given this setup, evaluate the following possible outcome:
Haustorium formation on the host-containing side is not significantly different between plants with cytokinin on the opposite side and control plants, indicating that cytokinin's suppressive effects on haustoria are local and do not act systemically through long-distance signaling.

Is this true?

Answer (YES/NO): NO